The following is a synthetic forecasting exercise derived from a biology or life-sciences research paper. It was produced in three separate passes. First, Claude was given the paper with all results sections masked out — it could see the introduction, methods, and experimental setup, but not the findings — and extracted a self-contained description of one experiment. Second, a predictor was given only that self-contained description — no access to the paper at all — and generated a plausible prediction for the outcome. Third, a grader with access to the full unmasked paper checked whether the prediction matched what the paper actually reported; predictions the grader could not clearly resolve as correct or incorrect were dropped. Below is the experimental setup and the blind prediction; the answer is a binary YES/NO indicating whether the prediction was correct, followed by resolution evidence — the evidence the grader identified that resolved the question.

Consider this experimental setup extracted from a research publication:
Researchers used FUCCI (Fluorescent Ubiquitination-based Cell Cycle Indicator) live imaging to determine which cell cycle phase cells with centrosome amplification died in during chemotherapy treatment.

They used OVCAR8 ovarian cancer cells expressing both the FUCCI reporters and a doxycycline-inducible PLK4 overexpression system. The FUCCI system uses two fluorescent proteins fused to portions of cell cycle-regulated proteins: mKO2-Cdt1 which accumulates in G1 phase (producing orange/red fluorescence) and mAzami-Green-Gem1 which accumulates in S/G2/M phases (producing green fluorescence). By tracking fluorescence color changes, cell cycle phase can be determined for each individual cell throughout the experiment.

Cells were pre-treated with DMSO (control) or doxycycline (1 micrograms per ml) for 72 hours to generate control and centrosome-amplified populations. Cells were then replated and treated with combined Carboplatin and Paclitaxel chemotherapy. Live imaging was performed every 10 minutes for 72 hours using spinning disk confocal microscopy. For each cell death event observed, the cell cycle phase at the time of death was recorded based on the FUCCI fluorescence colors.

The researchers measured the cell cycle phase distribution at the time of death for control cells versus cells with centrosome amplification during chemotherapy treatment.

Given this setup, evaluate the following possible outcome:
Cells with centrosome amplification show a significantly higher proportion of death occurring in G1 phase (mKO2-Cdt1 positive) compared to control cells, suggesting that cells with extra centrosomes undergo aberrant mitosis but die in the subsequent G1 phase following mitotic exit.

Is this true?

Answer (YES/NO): NO